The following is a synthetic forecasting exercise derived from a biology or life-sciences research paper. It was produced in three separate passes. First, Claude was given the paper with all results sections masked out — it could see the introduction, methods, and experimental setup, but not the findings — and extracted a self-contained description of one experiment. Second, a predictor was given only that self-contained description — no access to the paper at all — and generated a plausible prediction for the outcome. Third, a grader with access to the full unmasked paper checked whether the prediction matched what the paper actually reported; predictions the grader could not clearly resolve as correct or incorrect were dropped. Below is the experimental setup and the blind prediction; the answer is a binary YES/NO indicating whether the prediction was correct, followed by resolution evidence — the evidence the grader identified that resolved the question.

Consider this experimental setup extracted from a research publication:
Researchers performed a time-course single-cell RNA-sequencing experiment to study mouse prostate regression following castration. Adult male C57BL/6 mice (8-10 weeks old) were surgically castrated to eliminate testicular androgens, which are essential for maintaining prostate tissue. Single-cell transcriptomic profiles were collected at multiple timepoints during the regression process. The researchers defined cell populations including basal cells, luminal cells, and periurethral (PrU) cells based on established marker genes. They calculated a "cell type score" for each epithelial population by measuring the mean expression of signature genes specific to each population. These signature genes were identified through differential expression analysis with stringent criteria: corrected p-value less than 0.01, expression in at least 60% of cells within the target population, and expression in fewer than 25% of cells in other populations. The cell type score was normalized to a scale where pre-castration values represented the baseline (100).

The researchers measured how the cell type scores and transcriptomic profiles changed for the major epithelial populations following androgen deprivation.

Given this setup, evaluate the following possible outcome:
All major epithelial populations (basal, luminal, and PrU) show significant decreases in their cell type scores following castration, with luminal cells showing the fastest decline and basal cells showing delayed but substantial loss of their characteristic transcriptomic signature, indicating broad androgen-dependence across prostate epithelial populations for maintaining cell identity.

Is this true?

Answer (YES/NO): YES